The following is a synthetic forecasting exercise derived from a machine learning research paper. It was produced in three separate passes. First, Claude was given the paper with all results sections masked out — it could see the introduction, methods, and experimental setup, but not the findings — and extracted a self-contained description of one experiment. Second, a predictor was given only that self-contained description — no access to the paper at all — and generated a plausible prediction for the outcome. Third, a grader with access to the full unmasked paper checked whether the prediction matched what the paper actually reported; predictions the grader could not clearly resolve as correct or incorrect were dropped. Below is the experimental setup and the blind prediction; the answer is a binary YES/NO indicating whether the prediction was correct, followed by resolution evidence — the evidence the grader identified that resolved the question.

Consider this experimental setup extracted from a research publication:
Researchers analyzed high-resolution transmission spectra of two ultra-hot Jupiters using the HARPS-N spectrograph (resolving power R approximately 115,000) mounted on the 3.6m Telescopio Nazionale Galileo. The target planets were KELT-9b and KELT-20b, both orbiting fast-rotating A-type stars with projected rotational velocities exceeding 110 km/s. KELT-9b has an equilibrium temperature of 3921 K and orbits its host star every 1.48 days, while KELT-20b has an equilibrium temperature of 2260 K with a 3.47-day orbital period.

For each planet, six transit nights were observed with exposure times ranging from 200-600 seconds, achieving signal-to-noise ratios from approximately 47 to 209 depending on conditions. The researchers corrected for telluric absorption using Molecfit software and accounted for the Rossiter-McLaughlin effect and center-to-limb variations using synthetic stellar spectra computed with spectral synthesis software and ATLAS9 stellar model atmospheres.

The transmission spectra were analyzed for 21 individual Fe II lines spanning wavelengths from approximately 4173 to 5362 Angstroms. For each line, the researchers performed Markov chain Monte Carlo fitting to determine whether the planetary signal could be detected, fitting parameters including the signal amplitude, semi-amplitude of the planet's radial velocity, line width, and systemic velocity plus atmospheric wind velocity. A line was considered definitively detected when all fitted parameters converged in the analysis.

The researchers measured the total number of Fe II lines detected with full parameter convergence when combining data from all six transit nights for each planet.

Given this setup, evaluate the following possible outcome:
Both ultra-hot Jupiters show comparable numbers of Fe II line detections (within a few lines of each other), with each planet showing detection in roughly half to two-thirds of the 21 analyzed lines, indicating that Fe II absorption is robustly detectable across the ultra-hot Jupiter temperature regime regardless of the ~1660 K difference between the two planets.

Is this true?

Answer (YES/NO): NO